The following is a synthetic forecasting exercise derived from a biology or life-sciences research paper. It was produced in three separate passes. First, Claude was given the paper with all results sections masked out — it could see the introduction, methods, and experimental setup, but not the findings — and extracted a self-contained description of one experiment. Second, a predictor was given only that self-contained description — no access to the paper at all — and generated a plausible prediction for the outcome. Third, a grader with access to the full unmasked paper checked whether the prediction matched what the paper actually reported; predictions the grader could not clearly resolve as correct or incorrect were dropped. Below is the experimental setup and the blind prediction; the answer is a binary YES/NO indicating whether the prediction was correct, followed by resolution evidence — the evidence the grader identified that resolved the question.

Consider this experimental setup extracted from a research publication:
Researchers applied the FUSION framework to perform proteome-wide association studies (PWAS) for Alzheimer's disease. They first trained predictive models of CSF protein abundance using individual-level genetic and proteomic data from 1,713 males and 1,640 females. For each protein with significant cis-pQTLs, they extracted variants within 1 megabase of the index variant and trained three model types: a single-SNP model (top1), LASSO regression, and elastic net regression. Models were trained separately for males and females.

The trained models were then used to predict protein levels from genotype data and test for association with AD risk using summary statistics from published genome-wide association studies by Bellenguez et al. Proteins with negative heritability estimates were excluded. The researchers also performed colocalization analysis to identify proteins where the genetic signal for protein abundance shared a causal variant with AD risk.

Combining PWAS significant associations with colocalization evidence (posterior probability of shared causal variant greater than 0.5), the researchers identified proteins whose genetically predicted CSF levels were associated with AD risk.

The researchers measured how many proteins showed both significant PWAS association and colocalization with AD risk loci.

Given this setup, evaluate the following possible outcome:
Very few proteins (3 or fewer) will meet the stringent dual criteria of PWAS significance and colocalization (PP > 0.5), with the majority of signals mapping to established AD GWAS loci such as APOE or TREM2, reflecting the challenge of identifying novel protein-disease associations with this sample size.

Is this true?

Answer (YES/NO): NO